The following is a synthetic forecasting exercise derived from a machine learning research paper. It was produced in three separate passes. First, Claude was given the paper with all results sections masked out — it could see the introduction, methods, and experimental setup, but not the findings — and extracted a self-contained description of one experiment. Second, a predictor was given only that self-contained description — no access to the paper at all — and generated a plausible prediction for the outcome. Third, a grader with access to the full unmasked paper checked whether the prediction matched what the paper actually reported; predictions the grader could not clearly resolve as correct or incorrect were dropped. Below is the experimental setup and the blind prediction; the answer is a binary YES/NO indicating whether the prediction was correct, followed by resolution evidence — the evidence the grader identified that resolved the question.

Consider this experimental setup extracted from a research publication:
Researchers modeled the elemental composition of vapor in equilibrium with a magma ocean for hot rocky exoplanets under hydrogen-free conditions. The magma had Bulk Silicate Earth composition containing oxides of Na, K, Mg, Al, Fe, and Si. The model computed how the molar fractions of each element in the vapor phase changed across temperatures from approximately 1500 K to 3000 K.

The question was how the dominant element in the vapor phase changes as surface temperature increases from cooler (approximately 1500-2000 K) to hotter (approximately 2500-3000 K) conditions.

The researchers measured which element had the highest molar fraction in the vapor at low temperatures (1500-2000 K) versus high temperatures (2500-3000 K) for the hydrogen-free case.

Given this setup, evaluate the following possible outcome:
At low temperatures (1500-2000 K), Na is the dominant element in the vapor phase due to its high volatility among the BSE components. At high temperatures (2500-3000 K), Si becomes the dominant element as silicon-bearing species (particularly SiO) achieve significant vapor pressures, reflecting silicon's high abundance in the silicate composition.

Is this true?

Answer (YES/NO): NO